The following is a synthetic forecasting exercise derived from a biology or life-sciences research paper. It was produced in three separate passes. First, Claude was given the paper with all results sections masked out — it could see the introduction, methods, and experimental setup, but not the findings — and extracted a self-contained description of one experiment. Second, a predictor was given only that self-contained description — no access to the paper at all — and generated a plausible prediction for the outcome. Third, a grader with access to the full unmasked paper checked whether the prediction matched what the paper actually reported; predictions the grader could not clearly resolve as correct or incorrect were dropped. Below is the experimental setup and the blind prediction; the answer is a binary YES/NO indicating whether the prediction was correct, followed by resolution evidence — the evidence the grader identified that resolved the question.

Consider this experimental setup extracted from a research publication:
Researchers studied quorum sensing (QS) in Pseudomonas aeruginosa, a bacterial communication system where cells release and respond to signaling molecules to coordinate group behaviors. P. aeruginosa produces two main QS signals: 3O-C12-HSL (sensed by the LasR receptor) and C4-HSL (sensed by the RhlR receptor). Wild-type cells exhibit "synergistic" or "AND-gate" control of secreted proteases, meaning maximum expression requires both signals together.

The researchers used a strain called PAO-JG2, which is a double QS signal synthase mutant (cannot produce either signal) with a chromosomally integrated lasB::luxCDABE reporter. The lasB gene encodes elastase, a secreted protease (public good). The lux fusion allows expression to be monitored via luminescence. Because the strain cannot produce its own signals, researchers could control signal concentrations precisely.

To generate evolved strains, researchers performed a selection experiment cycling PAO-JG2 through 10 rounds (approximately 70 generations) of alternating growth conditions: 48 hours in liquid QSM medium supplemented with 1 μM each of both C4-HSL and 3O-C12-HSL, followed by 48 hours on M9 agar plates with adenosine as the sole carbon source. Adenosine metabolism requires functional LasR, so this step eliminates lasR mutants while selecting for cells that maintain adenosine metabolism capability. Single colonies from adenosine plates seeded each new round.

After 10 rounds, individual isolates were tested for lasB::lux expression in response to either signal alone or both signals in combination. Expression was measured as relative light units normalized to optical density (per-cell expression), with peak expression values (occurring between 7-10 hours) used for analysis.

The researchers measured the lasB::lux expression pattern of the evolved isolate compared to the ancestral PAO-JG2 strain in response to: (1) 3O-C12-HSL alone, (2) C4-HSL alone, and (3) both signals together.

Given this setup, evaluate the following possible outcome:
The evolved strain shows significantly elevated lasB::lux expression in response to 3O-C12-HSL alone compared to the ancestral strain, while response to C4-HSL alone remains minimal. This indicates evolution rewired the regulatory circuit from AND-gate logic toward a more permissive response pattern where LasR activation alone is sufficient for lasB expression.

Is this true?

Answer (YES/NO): NO